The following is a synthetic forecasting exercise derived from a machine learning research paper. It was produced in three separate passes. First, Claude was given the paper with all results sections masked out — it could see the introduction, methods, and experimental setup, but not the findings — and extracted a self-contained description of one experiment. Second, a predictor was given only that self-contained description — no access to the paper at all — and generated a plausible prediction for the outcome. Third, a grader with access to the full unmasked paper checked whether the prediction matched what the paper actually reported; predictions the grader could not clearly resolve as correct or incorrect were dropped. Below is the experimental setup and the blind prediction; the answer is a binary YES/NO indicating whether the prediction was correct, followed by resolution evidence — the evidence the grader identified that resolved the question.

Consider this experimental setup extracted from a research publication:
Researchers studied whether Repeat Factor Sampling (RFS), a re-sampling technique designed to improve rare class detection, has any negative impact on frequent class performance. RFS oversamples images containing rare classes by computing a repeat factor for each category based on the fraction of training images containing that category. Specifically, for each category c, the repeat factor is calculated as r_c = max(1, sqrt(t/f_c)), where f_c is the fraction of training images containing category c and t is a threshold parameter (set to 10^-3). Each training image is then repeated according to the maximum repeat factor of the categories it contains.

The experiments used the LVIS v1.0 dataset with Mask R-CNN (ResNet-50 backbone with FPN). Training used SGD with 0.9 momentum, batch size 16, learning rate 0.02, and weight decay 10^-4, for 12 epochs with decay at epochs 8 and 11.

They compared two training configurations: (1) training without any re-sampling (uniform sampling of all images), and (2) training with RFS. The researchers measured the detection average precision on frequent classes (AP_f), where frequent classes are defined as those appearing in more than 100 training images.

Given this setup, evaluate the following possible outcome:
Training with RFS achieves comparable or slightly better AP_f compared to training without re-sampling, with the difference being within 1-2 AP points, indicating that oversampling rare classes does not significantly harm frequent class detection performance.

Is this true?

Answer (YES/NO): YES